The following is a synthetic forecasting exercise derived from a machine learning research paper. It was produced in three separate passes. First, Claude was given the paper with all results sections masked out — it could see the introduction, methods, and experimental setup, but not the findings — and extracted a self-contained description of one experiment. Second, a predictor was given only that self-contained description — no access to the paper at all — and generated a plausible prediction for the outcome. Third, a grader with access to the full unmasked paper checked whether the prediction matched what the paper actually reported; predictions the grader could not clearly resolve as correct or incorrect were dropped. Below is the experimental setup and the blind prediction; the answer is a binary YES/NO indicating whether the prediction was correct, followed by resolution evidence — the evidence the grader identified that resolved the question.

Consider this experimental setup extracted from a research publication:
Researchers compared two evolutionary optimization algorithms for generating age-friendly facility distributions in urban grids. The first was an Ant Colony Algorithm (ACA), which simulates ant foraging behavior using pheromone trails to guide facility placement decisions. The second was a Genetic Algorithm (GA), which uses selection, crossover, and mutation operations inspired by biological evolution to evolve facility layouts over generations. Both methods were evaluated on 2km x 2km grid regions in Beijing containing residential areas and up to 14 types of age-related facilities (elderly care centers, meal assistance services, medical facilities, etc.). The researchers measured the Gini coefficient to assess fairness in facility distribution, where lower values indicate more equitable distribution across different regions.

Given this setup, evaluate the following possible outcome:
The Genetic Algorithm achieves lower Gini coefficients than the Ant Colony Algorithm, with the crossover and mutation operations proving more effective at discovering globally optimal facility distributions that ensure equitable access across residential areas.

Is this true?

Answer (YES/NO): YES